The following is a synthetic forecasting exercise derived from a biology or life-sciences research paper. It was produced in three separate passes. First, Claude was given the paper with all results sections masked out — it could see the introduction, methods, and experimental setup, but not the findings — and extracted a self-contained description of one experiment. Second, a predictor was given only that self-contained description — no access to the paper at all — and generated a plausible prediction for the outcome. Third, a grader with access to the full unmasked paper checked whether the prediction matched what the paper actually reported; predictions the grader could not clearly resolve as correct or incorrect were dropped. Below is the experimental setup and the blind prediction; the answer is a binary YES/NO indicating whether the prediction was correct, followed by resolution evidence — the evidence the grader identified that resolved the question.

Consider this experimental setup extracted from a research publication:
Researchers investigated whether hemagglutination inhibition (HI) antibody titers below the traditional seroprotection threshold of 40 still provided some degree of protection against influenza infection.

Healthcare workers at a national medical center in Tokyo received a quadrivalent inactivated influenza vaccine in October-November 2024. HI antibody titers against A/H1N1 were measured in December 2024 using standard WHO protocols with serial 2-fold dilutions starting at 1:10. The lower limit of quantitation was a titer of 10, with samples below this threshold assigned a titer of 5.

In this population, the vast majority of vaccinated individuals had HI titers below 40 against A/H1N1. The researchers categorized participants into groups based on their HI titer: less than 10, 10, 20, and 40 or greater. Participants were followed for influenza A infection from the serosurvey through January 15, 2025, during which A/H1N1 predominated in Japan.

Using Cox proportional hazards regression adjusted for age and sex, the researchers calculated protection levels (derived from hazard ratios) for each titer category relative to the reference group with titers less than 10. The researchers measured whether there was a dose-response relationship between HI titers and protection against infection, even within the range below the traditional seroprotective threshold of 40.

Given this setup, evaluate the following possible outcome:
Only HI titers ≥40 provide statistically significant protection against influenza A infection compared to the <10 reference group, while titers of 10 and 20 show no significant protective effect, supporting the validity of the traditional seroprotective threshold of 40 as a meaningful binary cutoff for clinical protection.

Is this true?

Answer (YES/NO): NO